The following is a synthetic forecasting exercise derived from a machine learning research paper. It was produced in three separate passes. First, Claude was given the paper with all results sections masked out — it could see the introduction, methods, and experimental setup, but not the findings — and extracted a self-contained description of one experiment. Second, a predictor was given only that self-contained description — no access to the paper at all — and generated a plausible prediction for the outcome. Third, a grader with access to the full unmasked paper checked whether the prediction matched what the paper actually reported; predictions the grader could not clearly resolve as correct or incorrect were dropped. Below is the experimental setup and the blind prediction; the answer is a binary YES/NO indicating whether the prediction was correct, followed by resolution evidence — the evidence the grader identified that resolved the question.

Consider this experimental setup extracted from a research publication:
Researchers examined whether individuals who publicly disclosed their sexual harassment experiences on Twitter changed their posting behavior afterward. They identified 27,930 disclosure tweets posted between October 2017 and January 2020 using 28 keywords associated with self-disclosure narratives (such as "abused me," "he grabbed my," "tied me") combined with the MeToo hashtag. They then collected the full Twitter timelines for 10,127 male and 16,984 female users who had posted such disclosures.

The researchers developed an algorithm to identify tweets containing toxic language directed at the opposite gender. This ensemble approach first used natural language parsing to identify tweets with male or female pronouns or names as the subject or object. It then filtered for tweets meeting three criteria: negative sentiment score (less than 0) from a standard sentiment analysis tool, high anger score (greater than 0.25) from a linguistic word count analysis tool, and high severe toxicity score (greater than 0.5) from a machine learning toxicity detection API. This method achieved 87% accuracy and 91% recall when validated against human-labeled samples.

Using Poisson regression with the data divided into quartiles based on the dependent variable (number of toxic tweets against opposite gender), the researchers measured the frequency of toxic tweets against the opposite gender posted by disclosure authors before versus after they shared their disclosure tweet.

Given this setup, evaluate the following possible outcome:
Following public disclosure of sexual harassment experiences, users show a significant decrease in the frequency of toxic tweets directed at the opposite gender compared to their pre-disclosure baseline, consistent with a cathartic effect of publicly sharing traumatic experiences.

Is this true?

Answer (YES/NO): NO